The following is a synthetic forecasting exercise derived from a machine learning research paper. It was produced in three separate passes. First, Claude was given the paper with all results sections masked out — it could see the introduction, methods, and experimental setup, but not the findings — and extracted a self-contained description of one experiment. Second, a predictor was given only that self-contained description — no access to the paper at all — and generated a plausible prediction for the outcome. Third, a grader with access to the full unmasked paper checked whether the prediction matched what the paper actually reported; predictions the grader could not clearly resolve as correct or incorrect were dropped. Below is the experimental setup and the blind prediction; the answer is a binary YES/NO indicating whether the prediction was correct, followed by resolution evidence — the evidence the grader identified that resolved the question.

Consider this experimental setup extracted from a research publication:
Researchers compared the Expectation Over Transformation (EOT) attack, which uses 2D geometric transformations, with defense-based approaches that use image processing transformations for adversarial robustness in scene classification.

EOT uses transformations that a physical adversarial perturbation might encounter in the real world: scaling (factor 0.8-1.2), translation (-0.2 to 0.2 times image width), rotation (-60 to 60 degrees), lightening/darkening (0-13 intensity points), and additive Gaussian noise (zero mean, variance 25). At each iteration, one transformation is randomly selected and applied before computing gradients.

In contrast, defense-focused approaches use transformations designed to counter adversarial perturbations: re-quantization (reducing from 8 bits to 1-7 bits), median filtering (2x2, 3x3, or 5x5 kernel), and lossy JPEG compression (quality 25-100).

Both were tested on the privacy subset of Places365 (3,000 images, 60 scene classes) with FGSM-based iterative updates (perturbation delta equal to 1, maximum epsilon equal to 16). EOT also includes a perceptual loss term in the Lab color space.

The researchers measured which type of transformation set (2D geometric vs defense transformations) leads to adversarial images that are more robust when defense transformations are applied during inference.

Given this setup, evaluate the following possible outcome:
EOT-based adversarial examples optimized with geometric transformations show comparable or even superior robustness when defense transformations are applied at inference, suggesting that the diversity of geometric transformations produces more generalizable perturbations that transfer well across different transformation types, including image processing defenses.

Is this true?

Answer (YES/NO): NO